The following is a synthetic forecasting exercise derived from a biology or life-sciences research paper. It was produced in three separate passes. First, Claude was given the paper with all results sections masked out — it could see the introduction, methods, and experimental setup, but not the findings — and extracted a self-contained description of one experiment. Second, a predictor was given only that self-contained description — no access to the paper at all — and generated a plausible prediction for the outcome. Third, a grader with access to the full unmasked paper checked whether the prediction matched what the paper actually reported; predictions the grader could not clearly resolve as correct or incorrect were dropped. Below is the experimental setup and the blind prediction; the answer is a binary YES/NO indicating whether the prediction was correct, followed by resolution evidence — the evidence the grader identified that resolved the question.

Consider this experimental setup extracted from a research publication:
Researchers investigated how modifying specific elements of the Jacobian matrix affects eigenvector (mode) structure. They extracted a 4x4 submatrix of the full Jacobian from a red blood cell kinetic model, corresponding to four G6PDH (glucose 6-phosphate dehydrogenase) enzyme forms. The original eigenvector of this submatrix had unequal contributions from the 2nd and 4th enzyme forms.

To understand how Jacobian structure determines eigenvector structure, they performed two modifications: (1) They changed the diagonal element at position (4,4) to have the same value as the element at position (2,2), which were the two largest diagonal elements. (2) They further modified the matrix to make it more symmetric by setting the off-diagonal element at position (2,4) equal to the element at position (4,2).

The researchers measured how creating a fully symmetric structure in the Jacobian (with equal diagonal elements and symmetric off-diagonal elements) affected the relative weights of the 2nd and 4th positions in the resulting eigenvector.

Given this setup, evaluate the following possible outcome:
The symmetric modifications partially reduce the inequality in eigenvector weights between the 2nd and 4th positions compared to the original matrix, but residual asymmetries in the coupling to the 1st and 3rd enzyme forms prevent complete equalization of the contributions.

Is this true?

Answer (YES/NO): NO